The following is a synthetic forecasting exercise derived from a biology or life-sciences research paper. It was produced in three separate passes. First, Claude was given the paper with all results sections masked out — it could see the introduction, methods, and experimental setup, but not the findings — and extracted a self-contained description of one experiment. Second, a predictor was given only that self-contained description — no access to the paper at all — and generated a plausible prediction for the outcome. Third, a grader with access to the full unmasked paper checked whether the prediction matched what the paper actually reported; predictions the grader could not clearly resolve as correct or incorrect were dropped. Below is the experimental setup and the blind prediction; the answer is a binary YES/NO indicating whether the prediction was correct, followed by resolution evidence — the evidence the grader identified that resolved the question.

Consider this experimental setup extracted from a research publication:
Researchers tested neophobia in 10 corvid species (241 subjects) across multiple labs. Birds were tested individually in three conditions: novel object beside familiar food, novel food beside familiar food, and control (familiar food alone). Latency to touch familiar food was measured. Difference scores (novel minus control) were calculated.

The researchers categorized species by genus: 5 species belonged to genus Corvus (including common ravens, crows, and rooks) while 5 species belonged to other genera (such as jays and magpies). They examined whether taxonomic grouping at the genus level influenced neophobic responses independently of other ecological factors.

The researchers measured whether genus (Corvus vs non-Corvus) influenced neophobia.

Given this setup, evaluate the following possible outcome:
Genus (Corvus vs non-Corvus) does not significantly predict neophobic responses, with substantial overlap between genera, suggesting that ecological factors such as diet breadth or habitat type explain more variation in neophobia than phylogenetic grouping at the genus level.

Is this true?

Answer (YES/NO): YES